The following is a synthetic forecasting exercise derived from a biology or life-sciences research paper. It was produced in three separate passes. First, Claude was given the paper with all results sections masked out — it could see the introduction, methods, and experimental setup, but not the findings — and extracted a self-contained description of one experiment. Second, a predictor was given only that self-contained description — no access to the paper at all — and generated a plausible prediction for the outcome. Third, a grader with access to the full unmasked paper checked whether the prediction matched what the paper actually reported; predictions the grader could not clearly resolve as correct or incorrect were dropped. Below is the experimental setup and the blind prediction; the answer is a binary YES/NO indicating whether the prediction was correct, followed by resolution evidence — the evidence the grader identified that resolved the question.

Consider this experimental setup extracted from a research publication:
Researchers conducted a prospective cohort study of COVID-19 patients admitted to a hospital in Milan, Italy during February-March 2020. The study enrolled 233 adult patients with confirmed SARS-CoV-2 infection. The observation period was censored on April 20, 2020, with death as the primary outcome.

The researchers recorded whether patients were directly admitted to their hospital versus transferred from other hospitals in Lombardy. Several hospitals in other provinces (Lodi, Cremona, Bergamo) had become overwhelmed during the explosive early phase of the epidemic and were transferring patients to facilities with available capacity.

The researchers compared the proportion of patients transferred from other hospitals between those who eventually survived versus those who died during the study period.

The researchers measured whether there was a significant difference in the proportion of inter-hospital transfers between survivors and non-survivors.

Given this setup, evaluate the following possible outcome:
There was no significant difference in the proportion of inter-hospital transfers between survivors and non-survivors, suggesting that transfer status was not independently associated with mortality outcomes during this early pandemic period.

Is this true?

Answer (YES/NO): NO